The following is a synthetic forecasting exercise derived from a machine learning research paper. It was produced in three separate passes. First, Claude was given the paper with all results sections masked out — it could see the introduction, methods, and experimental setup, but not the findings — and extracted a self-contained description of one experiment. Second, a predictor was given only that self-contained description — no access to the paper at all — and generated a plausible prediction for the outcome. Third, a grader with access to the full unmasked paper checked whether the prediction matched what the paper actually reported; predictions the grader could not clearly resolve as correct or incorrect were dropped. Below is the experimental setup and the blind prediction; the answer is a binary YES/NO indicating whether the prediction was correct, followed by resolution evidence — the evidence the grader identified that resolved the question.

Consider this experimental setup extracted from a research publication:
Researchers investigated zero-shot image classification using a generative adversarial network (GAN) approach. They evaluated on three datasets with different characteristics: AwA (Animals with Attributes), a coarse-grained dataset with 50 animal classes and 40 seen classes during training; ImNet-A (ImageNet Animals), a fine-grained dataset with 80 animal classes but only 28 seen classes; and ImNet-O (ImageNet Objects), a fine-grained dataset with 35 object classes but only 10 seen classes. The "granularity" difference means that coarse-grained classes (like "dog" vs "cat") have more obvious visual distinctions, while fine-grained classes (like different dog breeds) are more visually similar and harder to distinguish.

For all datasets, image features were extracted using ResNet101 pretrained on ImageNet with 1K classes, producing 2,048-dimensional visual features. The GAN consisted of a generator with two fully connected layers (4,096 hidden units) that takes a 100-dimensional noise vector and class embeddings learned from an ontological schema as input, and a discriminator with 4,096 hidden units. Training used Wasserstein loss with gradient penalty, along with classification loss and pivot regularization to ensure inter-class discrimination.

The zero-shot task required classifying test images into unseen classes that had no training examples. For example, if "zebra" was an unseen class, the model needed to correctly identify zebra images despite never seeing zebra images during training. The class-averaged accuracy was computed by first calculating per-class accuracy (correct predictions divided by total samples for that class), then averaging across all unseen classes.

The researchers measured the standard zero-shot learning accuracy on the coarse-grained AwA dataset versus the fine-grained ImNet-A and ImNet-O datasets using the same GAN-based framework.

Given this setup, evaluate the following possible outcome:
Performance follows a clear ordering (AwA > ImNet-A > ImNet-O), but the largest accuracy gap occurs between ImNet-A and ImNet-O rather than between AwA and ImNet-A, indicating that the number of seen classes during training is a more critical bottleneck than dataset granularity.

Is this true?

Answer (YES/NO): NO